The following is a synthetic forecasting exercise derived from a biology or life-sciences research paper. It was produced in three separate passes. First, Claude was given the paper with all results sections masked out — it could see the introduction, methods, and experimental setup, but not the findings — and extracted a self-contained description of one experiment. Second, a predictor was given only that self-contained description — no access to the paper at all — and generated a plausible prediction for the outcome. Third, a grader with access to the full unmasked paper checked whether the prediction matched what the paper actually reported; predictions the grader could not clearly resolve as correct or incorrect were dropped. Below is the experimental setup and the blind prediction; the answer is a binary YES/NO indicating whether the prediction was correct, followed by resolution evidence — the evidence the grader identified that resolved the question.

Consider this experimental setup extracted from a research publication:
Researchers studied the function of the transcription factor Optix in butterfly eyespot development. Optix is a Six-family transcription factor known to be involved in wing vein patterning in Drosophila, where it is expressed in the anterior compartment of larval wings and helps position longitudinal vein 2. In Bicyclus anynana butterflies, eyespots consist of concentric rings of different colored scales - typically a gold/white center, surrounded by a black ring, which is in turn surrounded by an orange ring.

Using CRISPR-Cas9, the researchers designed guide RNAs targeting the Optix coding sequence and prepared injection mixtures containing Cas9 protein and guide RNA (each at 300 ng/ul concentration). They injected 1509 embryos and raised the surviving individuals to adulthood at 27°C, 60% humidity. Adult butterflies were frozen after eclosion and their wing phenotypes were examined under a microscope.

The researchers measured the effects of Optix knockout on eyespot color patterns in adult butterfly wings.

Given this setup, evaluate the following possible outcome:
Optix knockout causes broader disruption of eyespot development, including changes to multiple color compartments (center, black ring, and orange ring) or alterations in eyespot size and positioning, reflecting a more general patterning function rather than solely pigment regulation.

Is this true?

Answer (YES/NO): NO